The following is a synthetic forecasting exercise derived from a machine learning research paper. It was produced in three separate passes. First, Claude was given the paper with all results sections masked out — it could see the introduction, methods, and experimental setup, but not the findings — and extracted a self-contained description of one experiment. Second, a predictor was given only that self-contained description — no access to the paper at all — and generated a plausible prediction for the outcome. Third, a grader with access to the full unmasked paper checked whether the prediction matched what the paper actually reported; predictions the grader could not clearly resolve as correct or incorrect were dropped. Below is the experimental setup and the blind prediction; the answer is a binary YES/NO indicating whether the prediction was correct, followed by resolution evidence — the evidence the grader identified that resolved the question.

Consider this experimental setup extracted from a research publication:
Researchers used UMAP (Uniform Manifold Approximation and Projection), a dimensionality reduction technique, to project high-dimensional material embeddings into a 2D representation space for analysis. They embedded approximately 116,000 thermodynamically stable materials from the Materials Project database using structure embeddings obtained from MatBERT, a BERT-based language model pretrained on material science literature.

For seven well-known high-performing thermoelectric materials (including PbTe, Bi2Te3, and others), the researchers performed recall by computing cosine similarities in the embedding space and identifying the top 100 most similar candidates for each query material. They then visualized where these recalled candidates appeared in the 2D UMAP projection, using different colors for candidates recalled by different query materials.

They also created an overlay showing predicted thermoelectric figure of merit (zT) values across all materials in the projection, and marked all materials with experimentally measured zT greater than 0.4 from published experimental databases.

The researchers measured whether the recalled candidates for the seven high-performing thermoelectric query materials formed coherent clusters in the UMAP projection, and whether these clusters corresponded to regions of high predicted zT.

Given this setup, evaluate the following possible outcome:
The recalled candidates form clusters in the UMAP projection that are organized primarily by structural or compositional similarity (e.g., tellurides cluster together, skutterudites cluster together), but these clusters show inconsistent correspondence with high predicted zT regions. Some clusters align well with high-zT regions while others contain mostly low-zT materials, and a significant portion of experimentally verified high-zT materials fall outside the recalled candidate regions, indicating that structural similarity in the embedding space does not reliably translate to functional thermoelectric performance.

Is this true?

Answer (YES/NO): NO